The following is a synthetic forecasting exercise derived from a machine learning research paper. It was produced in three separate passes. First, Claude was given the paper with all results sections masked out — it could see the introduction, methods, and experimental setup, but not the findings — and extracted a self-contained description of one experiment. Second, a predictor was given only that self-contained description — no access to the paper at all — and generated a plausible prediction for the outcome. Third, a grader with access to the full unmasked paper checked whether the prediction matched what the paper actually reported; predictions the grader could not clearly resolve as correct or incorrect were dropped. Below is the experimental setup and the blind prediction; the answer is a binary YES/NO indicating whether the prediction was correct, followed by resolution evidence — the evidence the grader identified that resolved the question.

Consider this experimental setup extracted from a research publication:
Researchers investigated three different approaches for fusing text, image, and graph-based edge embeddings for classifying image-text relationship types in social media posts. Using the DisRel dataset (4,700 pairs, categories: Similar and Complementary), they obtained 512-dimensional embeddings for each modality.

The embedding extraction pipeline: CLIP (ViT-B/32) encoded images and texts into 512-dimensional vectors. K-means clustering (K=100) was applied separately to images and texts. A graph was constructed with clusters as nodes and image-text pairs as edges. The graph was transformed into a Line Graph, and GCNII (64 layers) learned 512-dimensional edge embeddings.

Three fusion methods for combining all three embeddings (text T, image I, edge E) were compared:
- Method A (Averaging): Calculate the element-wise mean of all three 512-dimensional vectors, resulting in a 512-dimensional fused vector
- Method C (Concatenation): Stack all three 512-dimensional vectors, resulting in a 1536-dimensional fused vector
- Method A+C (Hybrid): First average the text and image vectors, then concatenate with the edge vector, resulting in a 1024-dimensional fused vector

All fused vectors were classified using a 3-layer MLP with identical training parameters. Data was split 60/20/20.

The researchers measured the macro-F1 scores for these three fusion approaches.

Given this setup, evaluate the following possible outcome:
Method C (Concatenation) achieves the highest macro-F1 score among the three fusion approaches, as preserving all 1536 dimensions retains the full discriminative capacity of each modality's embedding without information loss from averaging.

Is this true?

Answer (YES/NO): NO